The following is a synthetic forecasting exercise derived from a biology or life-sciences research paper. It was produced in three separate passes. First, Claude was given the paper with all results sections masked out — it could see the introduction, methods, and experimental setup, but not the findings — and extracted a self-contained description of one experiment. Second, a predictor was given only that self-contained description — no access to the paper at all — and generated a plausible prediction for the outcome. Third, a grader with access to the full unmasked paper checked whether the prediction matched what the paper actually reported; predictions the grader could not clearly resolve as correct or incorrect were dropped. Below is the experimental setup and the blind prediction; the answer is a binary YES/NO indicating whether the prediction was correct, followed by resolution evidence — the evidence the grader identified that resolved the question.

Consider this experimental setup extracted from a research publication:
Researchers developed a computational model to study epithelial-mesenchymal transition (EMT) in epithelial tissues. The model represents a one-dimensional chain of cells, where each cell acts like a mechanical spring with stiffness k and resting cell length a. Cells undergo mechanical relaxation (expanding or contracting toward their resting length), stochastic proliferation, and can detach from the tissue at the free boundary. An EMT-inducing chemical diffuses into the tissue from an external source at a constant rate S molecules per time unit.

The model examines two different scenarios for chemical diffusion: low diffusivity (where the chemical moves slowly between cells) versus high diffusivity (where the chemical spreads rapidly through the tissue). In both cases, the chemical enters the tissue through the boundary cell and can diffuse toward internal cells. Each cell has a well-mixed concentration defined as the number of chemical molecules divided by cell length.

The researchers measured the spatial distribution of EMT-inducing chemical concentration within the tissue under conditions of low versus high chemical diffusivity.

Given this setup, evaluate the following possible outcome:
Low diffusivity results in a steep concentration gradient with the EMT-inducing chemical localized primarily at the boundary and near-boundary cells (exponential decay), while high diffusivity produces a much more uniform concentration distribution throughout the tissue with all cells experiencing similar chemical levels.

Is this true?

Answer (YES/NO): YES